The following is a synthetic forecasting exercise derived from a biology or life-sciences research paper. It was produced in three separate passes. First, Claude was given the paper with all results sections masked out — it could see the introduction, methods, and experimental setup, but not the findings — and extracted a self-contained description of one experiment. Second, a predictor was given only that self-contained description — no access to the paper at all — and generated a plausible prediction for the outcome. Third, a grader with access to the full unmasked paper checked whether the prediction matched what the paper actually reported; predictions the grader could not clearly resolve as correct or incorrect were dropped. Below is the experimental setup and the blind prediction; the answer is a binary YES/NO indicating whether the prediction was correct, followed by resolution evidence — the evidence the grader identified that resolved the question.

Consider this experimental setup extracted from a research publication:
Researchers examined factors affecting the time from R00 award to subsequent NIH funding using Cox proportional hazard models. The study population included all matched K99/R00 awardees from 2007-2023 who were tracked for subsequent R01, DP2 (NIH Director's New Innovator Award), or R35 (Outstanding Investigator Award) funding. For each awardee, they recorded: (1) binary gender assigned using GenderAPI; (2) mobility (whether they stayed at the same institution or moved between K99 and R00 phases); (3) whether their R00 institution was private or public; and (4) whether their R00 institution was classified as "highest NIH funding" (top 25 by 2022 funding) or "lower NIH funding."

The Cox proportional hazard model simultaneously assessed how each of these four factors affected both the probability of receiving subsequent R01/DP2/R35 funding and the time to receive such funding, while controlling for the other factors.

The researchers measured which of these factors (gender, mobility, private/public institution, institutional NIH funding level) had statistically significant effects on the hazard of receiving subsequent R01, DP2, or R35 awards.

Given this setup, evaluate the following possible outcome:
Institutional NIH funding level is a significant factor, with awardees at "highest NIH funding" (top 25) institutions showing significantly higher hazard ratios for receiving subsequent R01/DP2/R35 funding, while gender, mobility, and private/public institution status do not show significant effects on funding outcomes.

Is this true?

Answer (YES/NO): NO